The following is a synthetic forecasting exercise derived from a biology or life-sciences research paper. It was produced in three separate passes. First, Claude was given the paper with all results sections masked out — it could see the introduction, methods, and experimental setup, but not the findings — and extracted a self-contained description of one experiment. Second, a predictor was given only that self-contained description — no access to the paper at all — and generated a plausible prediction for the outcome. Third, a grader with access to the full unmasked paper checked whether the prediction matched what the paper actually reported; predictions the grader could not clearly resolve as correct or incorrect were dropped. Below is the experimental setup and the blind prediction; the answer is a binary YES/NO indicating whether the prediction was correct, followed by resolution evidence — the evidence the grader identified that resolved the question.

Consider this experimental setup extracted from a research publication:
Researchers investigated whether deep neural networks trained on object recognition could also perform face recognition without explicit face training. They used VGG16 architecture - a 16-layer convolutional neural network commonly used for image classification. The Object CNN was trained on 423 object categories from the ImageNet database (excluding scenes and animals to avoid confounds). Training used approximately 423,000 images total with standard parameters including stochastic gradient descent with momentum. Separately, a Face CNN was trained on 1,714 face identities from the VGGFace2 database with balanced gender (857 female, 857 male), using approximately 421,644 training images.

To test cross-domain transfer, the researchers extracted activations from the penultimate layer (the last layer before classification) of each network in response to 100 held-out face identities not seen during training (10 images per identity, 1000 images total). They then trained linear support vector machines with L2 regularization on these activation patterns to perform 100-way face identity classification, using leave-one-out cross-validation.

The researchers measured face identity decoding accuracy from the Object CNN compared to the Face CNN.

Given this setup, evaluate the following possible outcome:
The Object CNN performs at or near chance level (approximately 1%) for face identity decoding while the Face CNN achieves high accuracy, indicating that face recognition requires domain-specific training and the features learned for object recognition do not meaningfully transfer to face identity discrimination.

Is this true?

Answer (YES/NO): NO